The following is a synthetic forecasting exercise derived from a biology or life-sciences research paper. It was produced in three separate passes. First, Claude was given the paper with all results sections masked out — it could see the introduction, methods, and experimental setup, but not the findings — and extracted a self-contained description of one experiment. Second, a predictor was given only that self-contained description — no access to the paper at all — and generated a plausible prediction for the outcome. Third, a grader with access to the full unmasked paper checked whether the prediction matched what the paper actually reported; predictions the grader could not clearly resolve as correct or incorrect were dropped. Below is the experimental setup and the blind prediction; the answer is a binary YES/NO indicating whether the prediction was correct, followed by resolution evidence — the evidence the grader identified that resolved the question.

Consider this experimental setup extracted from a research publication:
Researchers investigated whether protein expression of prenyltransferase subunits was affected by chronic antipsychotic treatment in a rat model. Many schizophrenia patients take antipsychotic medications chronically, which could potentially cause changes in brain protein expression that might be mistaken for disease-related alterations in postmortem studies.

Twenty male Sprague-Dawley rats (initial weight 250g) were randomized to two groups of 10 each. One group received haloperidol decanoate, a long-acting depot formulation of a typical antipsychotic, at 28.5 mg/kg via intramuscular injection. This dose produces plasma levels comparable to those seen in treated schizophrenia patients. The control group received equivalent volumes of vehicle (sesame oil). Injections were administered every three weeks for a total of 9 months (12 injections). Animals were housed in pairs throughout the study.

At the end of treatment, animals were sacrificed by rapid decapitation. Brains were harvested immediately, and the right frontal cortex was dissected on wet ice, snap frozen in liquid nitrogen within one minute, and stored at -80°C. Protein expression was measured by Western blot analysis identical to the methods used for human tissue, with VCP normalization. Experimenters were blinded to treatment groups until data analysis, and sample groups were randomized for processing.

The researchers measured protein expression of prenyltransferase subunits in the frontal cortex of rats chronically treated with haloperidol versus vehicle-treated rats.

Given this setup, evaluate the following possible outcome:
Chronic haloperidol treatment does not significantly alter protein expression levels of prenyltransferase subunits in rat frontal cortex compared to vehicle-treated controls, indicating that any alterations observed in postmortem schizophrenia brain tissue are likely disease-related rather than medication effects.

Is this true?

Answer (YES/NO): YES